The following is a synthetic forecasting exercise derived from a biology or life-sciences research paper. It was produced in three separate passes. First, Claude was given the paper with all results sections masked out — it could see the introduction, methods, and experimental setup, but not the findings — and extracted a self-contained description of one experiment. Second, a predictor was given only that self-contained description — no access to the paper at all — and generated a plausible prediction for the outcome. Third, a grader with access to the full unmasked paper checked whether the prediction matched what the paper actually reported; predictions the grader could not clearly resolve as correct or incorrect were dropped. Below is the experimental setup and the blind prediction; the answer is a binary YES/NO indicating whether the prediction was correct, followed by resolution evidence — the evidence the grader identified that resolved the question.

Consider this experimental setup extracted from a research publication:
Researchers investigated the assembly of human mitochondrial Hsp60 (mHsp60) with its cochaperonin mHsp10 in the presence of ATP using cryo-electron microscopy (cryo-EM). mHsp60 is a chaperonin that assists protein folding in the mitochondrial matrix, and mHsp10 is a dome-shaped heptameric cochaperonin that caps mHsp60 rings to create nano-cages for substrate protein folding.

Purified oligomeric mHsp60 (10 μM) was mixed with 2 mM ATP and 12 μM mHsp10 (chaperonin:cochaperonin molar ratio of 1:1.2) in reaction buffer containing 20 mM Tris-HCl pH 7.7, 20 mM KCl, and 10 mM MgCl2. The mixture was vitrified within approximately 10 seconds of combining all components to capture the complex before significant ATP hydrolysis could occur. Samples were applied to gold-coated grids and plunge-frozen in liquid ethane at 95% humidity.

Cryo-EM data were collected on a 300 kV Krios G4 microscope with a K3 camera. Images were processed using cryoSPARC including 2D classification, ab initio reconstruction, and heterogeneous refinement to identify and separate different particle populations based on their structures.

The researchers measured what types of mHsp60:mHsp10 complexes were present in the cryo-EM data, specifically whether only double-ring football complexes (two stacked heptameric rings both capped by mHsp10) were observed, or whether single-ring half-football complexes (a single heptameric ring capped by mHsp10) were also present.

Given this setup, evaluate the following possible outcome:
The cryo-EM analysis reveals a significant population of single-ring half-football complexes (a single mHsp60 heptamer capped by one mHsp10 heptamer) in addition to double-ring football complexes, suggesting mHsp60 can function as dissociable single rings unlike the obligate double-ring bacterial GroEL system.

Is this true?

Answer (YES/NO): YES